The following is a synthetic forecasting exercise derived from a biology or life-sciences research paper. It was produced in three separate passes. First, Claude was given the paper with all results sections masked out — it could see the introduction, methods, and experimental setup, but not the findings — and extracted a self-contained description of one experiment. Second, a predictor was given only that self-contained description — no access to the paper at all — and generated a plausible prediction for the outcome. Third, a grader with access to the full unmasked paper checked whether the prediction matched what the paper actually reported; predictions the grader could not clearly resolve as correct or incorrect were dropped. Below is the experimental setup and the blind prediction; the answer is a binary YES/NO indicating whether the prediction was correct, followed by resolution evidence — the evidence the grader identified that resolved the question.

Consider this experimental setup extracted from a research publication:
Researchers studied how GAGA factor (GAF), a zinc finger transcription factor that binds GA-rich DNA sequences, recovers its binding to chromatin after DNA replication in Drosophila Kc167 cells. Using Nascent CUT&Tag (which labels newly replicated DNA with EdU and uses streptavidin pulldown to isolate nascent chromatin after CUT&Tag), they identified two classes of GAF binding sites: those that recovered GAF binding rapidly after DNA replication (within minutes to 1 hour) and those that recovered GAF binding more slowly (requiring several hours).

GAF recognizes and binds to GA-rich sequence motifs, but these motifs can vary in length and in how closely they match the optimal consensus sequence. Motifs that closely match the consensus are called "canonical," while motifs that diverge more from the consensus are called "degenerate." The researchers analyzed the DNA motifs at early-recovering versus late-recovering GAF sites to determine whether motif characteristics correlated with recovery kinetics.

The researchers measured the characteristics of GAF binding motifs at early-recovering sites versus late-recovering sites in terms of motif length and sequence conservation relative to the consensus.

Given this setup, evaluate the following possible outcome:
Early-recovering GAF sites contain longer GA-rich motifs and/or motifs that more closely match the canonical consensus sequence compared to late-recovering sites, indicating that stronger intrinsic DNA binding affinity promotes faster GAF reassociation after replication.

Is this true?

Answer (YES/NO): NO